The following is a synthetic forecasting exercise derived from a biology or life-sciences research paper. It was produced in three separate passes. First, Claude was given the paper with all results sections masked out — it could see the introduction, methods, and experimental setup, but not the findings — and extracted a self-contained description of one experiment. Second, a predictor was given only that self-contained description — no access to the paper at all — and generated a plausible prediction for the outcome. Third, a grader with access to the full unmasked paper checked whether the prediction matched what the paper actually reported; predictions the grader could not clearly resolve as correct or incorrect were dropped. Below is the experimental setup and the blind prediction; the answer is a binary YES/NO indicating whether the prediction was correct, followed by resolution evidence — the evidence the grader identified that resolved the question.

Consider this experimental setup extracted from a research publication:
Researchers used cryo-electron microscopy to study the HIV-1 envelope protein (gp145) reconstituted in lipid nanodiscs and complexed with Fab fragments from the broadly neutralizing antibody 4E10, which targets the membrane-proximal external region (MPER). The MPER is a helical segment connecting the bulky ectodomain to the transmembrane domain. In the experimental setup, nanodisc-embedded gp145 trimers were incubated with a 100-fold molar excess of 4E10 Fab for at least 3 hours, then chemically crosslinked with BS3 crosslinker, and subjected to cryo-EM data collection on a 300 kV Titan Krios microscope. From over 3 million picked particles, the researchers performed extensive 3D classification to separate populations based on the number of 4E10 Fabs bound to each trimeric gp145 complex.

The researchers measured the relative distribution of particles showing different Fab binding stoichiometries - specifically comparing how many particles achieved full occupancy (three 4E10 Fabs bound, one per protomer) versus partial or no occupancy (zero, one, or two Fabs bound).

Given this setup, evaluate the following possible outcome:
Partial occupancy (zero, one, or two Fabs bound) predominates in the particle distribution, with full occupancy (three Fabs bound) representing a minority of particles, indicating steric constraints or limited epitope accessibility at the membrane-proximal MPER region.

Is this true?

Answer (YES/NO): YES